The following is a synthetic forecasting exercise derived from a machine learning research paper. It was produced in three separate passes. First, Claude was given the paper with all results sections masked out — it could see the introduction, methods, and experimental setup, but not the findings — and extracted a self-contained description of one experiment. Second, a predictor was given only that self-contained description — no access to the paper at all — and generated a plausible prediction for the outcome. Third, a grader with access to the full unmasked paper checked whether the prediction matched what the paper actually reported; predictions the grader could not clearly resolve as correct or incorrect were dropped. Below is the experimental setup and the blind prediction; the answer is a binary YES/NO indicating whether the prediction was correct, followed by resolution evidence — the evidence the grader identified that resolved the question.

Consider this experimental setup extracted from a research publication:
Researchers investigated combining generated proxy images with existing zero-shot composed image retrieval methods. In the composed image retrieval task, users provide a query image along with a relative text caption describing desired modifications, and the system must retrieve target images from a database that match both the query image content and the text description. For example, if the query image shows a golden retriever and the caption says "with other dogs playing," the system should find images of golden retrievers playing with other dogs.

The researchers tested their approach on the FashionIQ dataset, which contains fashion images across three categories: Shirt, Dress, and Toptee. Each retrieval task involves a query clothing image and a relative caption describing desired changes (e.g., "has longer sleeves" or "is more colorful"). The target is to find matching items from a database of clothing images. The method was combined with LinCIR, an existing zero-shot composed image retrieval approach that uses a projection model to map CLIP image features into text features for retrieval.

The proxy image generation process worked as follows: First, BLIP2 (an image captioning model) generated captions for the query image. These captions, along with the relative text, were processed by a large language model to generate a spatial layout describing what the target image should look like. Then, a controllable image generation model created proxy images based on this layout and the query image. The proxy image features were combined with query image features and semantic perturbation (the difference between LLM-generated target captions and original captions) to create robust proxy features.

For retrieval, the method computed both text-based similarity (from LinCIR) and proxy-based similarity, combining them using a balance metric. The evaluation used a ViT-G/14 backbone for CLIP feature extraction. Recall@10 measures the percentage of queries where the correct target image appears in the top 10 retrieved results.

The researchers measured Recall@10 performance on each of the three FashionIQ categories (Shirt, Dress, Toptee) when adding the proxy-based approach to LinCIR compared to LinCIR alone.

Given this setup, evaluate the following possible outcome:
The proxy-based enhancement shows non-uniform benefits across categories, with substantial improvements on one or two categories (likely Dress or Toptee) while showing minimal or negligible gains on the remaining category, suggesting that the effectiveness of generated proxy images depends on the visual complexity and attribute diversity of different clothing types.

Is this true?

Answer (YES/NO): NO